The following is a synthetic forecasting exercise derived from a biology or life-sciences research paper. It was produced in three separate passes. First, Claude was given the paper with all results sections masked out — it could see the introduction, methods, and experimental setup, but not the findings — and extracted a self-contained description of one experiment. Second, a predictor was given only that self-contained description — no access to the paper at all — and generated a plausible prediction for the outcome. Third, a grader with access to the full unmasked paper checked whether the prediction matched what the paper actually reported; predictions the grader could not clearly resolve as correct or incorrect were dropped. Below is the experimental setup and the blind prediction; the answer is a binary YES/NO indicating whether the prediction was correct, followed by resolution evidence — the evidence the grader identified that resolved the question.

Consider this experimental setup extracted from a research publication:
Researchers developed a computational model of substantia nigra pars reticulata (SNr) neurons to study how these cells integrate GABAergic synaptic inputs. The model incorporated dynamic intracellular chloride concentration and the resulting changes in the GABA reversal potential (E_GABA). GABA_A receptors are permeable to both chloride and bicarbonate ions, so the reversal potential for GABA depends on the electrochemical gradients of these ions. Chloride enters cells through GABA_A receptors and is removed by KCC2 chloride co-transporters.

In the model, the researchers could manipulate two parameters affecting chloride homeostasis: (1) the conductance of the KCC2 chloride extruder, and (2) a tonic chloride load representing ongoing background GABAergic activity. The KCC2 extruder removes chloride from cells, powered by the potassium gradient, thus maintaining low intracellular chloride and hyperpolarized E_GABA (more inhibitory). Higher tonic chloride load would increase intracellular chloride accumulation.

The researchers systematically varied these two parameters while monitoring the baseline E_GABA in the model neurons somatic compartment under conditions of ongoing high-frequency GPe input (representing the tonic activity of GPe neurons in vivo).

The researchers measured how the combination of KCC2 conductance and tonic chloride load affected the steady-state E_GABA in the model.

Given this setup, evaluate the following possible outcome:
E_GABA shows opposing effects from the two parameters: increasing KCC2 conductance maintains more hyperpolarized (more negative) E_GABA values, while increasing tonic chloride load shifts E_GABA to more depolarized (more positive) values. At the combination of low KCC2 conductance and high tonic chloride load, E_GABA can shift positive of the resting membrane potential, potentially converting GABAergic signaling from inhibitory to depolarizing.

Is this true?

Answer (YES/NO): YES